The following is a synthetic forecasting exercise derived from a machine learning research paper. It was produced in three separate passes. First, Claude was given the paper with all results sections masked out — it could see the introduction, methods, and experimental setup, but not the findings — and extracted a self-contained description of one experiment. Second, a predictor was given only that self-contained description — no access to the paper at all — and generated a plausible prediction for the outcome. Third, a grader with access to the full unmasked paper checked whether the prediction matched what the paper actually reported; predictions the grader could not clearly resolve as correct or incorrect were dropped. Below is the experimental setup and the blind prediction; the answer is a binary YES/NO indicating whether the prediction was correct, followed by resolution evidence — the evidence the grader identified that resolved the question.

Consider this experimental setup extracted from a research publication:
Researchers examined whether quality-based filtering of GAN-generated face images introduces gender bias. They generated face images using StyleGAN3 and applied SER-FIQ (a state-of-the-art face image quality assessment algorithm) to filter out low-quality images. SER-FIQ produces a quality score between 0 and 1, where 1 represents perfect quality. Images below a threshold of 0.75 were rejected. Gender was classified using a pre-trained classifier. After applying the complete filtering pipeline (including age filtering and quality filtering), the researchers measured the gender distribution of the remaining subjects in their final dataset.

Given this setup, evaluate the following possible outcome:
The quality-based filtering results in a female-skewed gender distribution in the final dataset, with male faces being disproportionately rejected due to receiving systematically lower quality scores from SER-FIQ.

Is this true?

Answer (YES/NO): NO